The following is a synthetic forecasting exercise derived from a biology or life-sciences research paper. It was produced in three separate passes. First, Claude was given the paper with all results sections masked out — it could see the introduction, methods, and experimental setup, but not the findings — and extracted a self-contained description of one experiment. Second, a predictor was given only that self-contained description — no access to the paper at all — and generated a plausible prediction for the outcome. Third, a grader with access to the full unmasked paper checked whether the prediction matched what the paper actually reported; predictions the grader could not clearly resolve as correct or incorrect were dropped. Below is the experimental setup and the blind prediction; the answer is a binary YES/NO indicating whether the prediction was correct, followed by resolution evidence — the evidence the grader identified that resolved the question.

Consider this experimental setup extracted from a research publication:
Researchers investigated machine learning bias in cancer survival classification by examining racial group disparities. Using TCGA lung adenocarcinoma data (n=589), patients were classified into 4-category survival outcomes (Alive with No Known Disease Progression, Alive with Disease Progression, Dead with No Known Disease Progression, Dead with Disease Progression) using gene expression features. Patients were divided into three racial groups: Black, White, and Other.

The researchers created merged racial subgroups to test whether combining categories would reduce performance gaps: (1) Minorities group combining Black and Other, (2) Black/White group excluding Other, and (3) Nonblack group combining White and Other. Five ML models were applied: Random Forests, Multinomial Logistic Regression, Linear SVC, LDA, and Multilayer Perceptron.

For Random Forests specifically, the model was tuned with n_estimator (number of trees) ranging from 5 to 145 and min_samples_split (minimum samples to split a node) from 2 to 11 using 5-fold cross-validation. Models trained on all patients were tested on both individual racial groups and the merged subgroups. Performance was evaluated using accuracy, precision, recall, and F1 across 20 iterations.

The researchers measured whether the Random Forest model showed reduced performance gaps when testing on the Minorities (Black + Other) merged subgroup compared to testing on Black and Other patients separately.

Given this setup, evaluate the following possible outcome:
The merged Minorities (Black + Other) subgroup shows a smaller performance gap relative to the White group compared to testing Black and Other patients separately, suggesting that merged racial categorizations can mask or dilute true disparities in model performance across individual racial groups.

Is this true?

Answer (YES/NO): YES